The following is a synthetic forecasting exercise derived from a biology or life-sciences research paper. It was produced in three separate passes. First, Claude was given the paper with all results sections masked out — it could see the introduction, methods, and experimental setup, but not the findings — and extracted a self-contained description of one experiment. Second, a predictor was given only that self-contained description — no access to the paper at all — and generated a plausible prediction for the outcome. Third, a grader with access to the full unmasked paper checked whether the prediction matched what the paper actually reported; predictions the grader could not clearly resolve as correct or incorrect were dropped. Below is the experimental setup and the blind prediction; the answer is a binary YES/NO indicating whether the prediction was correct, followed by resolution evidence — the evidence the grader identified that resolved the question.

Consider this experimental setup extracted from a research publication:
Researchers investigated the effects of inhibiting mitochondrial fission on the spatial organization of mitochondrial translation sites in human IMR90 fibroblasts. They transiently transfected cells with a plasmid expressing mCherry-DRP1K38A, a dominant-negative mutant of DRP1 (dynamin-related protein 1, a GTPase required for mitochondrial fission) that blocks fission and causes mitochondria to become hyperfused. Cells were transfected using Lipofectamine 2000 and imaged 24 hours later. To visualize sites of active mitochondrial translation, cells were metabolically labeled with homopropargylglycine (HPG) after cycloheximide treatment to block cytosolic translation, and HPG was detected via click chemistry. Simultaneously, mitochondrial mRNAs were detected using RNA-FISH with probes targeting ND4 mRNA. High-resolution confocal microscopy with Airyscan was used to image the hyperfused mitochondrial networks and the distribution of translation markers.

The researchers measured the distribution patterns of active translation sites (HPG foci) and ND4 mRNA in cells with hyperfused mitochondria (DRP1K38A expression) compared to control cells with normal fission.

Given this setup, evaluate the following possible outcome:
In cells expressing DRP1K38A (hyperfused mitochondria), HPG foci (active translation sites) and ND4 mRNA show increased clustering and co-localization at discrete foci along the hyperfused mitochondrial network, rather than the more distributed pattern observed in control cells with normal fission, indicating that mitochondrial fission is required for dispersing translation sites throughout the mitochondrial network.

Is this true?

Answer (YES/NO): NO